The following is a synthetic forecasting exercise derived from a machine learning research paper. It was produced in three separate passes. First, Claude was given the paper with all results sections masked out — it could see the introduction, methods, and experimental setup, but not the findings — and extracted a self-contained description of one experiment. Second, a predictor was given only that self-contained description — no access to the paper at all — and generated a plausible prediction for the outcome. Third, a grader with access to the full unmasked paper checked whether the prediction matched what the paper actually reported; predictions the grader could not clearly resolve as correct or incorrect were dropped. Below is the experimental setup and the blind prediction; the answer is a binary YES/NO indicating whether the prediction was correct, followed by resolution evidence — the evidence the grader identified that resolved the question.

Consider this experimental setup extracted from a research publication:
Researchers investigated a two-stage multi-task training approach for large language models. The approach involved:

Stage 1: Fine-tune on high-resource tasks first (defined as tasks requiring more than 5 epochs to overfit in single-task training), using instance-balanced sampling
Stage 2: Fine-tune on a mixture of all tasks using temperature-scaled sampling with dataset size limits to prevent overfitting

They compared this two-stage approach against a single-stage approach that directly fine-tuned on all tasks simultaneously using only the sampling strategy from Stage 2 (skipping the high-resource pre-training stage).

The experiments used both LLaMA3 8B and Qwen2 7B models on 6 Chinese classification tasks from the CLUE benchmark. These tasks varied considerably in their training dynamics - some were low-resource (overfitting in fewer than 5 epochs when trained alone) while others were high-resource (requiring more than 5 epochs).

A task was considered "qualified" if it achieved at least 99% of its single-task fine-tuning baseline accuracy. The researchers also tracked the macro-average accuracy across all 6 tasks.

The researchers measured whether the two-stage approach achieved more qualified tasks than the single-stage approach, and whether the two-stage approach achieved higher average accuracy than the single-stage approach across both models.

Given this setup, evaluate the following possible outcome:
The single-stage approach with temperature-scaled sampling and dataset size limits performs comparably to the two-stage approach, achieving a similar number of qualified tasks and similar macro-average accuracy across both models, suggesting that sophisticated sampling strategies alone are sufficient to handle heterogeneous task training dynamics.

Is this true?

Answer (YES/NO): NO